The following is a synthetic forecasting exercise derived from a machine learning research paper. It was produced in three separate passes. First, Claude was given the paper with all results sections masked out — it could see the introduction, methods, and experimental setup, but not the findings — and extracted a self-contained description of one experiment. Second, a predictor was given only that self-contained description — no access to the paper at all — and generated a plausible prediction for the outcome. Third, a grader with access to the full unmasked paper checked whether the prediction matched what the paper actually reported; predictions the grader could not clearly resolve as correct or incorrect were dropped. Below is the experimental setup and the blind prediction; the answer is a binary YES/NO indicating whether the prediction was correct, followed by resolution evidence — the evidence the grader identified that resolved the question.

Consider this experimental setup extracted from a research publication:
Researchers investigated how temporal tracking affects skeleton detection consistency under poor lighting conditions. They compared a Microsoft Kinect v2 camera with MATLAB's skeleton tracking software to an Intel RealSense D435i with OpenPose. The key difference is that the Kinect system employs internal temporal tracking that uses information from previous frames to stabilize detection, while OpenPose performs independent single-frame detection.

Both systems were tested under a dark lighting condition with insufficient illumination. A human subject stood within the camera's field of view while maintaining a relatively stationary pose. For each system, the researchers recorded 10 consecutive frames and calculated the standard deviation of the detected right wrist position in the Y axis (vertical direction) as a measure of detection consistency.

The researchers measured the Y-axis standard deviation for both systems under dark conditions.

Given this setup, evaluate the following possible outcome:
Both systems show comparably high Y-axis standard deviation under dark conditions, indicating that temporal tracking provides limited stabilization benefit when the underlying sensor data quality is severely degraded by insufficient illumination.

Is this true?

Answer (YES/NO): NO